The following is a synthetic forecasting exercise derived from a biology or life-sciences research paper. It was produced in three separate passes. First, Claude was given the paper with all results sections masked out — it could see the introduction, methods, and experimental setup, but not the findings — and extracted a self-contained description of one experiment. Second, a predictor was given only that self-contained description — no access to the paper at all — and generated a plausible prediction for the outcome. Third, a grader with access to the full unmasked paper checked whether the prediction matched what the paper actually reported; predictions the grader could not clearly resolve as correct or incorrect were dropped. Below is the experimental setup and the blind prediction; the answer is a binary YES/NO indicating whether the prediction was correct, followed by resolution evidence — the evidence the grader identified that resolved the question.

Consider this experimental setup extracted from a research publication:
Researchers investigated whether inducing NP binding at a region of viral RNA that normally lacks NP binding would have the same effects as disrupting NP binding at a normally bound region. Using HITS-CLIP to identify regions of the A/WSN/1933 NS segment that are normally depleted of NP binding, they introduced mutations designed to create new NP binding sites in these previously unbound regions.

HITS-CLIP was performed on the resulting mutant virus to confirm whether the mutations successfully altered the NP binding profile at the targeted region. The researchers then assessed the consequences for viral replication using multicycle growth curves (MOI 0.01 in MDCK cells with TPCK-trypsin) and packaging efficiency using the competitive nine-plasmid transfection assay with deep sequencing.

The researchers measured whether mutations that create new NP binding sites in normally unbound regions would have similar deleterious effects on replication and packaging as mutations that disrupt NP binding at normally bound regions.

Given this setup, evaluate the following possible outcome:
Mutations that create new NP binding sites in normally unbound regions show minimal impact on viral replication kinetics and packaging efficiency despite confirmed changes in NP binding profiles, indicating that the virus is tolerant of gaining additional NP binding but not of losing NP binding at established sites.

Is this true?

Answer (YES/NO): YES